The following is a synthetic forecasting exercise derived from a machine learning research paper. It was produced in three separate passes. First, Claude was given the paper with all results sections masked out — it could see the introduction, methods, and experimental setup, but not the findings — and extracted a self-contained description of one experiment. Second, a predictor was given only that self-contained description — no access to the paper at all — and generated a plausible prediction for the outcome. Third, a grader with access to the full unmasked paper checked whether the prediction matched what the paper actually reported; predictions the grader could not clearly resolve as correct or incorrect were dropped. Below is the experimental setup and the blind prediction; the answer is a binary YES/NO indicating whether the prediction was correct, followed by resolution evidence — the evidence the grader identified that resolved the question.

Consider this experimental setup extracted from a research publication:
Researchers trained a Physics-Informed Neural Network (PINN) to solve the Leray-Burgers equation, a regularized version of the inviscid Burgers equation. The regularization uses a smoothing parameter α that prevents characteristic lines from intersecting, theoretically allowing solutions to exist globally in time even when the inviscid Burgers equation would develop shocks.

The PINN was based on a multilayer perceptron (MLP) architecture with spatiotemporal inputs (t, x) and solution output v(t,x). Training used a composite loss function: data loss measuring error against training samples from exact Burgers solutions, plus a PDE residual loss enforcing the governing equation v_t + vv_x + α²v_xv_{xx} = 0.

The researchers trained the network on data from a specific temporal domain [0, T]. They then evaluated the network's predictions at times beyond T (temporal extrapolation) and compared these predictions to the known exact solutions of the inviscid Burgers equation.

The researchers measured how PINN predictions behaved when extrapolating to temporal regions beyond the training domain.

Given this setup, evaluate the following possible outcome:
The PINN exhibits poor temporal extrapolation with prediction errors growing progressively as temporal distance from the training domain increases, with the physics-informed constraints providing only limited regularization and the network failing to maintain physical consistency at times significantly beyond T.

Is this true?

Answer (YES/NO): YES